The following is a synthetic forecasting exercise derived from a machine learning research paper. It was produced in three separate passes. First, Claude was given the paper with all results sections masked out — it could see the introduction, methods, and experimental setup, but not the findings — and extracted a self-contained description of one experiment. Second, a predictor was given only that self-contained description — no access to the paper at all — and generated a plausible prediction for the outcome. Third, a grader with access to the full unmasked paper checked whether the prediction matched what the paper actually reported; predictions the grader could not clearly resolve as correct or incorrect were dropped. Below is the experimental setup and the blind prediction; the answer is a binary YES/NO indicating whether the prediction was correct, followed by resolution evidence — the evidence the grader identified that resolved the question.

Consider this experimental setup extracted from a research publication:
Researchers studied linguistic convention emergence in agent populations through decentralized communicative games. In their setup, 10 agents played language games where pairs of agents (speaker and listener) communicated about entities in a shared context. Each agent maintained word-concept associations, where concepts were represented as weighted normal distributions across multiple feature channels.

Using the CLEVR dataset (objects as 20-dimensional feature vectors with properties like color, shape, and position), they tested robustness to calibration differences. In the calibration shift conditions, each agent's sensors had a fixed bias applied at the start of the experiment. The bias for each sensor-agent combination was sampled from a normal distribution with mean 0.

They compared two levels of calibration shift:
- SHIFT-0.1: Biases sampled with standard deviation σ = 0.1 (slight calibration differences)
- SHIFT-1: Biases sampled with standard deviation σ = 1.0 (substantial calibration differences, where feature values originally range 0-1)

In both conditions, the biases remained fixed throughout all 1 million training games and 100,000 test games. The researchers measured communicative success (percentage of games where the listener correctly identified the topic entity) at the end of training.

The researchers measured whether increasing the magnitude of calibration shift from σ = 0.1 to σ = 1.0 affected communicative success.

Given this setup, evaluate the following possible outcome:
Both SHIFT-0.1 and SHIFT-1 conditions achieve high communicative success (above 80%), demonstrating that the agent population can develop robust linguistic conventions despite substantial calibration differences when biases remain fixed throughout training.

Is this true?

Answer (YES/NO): YES